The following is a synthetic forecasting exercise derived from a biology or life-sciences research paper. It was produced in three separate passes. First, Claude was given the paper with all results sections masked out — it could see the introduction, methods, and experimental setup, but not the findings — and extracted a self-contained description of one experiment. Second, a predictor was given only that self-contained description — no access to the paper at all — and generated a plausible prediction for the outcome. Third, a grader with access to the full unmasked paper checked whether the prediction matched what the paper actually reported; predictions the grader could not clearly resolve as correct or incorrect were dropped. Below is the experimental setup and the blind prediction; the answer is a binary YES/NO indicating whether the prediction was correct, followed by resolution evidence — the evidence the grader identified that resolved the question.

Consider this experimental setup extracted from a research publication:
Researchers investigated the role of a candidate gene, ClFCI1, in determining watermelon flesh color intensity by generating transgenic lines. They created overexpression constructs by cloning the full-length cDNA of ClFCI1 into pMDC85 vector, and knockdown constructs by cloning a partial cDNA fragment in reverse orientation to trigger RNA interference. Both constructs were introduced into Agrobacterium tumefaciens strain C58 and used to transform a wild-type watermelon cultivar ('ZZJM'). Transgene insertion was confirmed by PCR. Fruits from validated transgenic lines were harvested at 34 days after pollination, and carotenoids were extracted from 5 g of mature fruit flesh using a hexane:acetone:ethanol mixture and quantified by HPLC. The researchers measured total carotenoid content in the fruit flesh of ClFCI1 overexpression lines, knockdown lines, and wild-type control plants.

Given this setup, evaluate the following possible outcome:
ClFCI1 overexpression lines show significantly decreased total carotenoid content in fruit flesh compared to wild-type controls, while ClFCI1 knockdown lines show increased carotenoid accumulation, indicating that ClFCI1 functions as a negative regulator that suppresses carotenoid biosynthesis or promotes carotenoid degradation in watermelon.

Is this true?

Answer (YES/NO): NO